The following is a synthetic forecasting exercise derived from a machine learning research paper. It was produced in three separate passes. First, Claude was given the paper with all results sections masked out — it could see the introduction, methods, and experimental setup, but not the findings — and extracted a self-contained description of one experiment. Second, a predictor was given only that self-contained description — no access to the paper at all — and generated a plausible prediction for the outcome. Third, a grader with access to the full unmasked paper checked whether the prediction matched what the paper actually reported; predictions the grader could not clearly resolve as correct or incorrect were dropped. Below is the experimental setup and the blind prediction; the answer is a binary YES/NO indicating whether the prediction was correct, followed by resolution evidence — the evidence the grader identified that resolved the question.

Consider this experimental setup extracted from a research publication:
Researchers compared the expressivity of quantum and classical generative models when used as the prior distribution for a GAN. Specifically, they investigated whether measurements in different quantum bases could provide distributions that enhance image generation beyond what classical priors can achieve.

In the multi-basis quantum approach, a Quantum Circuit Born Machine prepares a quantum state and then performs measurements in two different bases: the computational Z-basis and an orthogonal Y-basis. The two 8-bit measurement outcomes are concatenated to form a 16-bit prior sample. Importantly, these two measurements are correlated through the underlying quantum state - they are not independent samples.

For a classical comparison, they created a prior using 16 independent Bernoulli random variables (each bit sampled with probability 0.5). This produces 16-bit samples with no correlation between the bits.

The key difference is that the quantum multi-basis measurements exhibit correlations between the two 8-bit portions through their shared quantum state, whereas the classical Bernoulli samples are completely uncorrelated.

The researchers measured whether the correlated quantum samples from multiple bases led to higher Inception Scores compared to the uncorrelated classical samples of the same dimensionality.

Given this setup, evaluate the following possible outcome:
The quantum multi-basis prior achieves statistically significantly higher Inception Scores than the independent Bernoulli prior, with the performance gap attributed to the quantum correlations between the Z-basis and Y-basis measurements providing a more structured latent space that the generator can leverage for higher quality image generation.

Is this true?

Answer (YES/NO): NO